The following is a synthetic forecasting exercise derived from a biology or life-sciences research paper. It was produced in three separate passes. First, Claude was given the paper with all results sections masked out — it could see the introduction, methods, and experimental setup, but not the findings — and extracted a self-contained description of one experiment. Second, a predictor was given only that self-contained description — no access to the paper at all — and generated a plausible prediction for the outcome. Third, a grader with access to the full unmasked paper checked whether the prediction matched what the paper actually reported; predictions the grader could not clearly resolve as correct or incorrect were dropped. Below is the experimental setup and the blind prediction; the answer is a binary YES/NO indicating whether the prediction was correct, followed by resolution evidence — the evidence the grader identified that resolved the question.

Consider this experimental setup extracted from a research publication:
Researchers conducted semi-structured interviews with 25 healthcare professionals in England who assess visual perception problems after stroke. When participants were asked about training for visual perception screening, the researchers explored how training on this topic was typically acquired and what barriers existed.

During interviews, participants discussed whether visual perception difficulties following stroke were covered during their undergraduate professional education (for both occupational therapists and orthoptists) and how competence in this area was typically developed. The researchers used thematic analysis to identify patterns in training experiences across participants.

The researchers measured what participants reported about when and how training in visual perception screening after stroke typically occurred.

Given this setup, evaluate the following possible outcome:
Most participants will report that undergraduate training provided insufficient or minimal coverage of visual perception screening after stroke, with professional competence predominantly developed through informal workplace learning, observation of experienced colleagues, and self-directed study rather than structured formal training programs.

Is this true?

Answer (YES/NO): YES